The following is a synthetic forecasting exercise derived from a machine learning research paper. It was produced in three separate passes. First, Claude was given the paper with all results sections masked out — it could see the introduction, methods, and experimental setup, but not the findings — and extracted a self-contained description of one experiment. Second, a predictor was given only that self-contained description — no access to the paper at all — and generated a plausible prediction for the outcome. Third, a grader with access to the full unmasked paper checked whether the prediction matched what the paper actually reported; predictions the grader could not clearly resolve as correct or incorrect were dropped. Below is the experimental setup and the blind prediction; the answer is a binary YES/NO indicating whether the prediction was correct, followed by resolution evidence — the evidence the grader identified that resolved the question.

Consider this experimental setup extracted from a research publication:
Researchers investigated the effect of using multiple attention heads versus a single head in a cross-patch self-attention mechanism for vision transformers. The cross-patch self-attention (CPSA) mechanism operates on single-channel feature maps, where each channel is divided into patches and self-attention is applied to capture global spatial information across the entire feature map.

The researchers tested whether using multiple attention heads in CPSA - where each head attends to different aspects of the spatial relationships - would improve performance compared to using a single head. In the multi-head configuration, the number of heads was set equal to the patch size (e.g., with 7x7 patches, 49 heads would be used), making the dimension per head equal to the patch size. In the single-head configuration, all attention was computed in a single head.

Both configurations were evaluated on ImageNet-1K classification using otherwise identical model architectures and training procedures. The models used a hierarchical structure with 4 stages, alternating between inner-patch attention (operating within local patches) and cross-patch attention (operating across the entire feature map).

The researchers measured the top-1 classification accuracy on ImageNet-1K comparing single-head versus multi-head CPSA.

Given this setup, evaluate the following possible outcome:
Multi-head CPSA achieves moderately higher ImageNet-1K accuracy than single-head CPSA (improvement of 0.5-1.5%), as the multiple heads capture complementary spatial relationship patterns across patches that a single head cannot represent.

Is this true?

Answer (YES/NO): NO